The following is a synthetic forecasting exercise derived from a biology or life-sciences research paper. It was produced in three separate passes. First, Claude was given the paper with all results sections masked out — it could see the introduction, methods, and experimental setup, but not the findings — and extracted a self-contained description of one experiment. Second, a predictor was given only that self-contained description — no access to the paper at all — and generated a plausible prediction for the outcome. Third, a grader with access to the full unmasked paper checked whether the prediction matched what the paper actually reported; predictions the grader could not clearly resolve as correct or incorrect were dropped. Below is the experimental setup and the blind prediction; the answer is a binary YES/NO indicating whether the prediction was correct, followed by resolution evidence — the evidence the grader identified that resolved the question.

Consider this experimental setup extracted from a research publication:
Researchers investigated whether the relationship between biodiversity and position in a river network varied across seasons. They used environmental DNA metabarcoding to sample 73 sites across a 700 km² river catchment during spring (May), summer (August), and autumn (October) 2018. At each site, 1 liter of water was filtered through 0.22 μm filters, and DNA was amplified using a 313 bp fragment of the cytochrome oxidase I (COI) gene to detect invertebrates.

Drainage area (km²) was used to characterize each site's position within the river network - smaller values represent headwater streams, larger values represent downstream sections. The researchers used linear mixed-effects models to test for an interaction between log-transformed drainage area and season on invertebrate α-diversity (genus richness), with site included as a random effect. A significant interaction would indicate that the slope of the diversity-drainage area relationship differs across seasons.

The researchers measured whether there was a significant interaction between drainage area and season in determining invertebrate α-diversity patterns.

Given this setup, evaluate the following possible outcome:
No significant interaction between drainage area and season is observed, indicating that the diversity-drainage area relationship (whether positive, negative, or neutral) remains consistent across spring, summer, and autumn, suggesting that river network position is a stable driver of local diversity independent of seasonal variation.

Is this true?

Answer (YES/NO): NO